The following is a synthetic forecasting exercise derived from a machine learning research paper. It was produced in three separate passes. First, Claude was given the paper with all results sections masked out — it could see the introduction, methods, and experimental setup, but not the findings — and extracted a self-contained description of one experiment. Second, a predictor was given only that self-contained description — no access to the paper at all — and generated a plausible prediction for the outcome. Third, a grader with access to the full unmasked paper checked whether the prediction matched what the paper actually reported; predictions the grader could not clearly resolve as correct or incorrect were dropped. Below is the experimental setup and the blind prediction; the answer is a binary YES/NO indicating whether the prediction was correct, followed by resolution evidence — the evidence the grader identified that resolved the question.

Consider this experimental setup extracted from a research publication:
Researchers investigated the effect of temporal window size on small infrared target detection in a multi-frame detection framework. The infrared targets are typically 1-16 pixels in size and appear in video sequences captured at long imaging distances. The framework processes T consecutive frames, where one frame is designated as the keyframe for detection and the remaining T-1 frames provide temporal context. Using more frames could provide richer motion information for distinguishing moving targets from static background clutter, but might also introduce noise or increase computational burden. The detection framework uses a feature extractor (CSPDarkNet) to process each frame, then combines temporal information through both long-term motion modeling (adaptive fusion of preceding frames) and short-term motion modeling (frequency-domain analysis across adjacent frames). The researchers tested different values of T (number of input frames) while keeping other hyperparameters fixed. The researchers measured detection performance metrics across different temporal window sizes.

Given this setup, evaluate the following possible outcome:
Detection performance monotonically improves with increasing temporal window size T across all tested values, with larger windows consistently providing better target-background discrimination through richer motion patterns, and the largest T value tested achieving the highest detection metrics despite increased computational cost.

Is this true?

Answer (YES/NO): NO